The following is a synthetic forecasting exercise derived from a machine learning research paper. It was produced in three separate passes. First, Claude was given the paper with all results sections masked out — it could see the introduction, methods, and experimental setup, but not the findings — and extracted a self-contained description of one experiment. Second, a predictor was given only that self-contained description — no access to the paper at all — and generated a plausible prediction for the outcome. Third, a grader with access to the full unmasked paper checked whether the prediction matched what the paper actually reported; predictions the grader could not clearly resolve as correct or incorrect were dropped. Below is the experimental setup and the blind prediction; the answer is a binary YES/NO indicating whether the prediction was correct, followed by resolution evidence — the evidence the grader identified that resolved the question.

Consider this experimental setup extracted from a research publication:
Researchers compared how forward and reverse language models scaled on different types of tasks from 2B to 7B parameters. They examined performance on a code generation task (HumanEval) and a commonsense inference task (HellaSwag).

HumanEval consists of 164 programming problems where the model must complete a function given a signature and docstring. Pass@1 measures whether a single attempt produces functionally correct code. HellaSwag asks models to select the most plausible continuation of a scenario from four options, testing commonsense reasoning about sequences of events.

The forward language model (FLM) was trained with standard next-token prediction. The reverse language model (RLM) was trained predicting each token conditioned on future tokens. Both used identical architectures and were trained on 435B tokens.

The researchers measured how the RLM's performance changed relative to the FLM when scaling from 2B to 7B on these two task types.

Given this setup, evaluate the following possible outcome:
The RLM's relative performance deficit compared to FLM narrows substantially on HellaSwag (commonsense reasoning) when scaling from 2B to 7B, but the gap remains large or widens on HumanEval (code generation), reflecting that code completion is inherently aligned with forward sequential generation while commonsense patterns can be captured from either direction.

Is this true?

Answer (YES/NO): NO